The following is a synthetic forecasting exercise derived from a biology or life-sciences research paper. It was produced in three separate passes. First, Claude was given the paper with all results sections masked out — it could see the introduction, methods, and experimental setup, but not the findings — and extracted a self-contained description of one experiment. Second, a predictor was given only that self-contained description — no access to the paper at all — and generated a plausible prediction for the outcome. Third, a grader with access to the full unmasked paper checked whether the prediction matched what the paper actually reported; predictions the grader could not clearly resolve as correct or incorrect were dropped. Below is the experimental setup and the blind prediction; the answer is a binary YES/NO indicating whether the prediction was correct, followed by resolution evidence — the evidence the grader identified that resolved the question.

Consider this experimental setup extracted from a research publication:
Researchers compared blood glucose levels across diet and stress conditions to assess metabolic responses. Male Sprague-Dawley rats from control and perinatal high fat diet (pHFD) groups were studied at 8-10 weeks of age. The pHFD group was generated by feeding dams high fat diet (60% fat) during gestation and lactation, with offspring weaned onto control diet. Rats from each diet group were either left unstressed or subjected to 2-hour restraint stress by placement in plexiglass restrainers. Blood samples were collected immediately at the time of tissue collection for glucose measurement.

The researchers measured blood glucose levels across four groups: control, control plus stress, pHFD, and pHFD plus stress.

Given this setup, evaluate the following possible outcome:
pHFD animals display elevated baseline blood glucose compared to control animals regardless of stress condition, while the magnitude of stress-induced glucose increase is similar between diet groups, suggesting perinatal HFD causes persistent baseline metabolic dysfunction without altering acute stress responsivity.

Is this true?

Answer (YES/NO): YES